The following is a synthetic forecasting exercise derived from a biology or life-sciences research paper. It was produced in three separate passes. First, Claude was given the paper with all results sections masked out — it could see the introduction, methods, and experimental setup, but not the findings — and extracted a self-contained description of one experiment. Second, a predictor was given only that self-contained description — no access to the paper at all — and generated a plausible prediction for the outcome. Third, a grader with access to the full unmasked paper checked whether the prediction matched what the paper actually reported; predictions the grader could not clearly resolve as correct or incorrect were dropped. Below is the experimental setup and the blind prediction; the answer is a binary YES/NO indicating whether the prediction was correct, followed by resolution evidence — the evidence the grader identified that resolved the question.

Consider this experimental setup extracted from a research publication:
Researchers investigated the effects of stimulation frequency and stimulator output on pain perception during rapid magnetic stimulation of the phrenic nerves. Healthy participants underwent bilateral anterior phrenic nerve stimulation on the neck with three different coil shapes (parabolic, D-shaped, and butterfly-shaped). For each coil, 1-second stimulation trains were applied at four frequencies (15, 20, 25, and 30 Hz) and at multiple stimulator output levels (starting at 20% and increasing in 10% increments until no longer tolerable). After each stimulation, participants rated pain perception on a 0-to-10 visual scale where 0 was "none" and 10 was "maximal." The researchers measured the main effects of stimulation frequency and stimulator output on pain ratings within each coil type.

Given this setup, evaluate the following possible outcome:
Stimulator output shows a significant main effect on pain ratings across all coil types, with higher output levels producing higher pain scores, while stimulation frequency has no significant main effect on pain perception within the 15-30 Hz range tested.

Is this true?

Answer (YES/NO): NO